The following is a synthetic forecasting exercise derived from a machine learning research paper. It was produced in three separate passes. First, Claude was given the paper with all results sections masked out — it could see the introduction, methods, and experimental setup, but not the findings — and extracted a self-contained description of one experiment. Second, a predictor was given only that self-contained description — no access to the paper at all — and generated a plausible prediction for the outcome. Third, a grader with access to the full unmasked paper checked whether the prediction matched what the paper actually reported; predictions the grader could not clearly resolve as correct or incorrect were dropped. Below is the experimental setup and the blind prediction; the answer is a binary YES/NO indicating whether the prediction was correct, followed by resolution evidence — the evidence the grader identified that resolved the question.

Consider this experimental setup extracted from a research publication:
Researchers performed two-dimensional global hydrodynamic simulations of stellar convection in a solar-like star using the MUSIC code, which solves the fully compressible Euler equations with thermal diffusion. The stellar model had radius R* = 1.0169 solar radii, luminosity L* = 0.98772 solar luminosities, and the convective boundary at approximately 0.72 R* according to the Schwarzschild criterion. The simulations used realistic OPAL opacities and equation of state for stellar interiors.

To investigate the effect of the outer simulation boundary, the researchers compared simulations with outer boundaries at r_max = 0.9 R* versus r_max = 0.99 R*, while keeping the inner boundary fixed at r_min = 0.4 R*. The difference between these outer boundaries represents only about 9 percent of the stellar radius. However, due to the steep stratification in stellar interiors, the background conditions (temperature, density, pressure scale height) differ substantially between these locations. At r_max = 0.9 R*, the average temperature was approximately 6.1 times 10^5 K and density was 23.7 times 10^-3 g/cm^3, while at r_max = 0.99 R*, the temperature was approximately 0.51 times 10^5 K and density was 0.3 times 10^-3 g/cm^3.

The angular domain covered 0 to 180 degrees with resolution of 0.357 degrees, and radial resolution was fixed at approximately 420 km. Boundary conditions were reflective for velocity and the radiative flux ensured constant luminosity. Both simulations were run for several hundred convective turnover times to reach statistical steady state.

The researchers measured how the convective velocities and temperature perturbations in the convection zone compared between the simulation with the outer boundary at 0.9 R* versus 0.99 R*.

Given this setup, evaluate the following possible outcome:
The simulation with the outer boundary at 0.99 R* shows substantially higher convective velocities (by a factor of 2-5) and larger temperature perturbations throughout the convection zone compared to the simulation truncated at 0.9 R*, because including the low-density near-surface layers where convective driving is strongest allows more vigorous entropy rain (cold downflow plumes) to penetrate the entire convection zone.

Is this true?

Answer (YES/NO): NO